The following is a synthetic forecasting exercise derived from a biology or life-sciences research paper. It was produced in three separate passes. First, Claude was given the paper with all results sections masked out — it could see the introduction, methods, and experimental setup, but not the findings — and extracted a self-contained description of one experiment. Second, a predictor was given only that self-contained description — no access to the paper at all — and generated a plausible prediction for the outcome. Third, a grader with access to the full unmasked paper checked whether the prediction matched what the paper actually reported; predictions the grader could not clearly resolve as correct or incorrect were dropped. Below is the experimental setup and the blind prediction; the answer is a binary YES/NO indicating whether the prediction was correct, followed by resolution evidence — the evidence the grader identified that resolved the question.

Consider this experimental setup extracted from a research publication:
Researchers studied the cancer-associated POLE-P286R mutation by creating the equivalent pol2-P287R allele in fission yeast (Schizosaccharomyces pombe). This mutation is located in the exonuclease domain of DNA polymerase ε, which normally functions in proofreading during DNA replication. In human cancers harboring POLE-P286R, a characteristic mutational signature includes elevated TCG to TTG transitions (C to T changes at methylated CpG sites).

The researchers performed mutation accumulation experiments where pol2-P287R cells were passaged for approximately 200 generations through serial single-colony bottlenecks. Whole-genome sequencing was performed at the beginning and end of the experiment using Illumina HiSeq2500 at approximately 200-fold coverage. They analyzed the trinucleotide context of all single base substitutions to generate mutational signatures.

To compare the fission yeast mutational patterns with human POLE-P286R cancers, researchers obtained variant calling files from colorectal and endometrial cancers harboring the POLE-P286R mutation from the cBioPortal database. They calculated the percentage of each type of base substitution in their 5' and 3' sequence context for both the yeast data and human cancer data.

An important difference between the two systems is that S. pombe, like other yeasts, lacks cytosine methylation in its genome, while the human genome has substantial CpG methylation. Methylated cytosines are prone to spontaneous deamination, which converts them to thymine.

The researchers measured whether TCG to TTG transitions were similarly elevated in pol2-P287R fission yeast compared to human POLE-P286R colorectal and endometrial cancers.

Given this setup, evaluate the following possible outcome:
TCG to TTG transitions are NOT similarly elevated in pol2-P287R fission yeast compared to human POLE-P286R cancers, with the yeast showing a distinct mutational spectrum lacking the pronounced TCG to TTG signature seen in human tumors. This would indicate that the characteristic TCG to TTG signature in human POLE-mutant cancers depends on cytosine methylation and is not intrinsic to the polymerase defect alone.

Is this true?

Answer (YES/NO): YES